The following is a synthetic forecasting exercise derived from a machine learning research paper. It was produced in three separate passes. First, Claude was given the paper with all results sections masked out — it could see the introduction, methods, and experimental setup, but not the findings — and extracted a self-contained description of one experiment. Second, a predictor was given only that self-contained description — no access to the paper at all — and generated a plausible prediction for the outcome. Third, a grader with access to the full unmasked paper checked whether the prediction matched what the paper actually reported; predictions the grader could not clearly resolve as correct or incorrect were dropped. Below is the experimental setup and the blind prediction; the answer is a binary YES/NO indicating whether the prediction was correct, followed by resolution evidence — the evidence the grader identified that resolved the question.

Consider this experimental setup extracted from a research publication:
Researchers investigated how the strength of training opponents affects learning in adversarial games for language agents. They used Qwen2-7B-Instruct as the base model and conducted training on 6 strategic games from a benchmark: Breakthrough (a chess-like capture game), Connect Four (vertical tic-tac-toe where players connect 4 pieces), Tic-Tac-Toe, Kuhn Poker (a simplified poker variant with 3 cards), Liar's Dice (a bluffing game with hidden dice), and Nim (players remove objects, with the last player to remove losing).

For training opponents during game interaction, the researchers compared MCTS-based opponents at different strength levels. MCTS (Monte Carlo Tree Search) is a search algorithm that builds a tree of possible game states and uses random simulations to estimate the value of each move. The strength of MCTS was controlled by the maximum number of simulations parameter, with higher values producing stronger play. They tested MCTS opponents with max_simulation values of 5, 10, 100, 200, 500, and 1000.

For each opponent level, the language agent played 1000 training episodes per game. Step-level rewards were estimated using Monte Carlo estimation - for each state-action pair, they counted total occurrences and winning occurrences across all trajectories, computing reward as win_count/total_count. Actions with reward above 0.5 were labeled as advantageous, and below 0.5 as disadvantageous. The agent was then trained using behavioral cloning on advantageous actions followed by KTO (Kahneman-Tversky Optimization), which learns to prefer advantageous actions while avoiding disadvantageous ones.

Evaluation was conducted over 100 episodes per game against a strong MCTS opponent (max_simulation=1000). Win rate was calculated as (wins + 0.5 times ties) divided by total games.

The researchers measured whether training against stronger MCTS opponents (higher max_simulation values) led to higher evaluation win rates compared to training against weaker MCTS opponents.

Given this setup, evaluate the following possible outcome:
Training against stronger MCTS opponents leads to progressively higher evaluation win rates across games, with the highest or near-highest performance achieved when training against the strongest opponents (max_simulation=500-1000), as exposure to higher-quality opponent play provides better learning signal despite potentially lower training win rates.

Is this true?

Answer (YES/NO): NO